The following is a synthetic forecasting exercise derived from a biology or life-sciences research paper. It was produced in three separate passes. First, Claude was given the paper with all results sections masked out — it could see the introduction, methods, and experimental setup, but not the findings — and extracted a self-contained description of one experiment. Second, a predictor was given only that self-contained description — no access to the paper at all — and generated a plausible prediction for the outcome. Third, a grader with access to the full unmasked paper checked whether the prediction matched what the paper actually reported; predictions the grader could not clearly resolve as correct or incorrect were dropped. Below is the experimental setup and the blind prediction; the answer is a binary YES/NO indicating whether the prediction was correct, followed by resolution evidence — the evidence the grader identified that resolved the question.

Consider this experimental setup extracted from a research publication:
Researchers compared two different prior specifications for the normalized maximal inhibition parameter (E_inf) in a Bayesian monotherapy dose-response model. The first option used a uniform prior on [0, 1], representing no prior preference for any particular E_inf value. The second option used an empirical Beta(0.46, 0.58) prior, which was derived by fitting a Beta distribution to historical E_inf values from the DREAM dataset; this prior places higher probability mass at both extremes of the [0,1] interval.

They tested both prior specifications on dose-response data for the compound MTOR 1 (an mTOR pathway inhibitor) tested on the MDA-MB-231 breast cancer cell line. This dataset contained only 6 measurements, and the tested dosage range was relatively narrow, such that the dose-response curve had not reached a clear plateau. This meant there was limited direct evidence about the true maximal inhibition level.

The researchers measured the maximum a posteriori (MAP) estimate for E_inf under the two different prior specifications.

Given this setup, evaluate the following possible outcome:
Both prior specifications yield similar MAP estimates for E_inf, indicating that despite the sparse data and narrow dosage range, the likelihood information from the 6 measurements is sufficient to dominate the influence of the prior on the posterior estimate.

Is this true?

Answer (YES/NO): NO